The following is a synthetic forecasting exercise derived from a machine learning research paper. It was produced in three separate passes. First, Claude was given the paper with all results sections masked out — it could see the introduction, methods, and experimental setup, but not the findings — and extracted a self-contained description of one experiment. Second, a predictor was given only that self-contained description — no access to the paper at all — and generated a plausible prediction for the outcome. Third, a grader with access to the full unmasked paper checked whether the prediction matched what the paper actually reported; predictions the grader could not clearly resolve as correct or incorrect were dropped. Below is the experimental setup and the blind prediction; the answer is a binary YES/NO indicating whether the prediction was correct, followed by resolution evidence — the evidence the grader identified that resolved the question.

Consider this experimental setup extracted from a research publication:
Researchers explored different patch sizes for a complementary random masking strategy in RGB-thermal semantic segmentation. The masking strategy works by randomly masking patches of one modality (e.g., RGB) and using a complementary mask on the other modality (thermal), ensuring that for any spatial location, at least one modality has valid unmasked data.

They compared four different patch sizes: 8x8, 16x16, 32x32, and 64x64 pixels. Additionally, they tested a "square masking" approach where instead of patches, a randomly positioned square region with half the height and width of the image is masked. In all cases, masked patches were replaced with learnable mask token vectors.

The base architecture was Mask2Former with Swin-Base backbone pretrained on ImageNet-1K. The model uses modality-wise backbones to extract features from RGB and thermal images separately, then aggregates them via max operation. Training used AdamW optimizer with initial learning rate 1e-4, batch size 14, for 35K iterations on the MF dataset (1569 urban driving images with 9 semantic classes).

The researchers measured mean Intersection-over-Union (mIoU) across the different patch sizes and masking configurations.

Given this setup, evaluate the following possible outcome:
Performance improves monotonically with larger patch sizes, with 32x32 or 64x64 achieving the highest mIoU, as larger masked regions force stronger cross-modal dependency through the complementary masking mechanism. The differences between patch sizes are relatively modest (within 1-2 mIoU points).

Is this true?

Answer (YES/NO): NO